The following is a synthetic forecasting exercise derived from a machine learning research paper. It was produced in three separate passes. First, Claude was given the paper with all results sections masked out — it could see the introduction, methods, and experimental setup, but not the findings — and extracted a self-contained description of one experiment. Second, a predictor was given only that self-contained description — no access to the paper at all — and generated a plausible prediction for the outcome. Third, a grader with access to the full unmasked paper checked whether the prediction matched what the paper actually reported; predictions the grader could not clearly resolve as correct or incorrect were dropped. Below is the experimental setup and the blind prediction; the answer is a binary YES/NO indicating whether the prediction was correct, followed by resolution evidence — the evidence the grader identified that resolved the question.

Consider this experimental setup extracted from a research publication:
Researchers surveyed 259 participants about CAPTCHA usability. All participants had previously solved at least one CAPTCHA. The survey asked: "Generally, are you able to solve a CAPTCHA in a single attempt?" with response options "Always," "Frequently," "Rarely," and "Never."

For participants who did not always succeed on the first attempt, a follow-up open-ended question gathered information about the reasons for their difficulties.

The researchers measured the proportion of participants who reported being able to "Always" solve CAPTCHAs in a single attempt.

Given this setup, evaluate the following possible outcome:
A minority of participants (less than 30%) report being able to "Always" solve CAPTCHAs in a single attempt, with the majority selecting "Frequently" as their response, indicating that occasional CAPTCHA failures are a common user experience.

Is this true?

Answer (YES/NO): YES